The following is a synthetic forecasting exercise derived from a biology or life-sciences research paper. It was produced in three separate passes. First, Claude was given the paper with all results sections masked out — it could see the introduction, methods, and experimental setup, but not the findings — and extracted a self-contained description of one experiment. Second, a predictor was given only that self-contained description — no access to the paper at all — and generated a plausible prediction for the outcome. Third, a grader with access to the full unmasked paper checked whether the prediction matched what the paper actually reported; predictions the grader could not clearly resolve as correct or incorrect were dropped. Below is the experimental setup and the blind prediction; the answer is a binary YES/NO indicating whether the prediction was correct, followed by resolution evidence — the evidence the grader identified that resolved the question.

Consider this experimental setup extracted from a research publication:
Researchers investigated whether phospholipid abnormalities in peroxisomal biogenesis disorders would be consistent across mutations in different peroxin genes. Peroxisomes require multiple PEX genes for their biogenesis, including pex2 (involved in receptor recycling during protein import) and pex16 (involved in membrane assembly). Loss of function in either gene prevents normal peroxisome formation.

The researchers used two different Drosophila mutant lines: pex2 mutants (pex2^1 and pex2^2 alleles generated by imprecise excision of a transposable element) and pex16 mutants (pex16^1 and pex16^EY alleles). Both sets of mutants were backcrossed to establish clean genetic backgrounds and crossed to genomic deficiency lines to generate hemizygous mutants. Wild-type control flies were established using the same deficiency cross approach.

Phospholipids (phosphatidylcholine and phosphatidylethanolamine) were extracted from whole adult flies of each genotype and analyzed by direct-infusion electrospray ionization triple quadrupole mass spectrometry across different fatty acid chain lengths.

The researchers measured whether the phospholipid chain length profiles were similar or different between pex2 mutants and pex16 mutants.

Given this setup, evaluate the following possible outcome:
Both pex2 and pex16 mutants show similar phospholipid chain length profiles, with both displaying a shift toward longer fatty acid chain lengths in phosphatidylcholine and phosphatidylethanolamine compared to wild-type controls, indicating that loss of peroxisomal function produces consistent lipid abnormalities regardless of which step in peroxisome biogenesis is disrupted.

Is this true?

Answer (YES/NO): YES